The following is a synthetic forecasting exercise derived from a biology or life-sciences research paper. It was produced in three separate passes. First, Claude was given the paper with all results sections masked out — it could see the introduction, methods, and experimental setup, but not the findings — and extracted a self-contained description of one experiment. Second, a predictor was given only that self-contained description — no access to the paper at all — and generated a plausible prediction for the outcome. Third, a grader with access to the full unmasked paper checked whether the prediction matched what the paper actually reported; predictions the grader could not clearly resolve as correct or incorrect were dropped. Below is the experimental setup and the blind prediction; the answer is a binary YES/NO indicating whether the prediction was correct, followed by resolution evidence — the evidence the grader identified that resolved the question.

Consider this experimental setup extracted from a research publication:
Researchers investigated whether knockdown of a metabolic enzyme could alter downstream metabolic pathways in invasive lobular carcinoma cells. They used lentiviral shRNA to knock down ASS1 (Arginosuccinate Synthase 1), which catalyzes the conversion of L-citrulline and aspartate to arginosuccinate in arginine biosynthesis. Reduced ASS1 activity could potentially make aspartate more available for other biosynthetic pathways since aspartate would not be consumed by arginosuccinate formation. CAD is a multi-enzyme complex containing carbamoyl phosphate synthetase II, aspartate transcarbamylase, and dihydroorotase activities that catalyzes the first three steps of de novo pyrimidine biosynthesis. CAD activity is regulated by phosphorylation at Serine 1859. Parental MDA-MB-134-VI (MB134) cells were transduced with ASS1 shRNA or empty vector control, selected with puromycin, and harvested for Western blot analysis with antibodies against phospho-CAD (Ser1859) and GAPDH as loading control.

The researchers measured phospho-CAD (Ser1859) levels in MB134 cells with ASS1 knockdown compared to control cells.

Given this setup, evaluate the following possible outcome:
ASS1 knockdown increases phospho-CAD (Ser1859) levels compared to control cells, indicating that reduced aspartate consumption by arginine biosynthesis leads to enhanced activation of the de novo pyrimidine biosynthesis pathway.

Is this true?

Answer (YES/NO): YES